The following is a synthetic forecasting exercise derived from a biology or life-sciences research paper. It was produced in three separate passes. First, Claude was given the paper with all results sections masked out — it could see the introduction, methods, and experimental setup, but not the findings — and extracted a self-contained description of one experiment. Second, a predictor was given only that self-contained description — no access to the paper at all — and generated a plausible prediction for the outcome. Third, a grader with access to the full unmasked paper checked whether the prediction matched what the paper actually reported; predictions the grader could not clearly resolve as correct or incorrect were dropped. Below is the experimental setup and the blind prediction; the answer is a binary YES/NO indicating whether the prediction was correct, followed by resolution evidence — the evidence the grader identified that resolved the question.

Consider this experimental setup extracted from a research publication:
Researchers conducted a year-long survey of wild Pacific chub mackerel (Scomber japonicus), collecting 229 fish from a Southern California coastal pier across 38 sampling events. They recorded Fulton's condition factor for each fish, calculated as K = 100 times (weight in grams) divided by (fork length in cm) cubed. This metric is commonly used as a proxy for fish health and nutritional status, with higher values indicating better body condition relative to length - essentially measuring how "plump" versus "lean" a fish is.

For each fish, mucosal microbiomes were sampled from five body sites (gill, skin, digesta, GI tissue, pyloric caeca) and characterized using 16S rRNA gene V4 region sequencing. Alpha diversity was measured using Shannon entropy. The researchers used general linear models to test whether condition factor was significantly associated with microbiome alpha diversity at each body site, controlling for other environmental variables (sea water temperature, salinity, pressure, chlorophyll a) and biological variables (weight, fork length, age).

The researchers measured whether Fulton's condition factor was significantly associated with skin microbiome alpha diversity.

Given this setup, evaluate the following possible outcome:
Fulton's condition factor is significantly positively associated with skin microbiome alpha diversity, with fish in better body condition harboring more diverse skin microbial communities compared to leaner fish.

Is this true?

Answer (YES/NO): NO